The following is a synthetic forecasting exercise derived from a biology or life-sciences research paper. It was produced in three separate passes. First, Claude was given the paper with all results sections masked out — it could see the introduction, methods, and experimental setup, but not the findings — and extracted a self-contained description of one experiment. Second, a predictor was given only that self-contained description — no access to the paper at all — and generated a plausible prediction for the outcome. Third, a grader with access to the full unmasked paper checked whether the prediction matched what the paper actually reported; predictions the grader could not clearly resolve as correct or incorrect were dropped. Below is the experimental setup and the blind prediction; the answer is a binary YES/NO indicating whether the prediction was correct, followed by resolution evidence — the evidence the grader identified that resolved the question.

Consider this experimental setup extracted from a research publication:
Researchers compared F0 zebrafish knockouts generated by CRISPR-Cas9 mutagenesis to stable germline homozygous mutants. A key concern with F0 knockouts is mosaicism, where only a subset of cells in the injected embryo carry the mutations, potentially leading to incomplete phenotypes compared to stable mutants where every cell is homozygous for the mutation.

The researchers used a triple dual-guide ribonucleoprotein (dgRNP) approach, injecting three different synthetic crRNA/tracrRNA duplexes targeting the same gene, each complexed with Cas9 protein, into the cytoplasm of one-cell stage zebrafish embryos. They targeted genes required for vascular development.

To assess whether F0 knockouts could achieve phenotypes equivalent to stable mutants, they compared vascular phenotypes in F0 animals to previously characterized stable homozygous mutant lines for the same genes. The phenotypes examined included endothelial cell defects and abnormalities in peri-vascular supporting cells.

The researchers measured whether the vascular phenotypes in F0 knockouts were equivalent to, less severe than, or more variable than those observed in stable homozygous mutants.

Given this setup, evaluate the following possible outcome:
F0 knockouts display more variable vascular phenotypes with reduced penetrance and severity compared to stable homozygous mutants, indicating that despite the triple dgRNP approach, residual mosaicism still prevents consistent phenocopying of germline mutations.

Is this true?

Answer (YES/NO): NO